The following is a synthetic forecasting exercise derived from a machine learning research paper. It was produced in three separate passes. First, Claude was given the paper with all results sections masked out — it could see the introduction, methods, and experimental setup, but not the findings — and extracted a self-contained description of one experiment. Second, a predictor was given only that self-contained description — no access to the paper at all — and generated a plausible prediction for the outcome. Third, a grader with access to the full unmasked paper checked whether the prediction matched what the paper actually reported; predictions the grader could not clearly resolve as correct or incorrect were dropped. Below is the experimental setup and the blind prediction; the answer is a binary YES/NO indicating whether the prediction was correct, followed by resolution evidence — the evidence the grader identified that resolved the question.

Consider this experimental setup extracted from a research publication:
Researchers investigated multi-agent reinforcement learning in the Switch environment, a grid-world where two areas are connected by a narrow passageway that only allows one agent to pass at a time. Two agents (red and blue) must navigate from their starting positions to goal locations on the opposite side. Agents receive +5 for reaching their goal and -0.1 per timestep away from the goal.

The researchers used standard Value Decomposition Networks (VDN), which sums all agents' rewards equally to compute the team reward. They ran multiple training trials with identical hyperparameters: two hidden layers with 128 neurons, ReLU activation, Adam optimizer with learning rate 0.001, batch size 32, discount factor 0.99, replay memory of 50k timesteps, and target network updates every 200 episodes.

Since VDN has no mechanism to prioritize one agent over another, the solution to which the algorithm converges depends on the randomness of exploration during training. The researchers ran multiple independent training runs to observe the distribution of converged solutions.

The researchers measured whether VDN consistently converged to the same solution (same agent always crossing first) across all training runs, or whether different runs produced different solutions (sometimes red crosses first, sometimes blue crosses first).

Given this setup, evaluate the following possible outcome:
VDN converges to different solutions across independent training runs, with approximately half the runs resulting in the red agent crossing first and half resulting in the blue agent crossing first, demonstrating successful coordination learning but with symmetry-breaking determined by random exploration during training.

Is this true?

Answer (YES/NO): YES